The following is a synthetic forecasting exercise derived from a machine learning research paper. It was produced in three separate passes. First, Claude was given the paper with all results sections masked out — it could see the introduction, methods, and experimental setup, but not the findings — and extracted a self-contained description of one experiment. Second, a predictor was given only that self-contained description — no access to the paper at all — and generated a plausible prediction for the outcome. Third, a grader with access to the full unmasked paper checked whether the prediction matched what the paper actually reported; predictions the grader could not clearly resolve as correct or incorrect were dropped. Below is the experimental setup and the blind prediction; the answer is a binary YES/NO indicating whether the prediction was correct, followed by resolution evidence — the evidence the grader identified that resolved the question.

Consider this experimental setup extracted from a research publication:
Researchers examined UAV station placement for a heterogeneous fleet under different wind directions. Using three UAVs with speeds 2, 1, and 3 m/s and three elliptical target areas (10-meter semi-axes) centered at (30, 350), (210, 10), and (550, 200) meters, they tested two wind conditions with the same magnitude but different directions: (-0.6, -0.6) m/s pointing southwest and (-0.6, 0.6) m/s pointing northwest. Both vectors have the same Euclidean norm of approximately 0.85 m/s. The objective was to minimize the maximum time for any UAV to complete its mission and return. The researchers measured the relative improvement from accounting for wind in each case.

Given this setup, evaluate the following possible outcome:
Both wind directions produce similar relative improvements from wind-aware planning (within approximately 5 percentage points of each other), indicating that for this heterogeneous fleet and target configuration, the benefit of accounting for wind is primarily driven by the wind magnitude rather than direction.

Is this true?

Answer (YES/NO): NO